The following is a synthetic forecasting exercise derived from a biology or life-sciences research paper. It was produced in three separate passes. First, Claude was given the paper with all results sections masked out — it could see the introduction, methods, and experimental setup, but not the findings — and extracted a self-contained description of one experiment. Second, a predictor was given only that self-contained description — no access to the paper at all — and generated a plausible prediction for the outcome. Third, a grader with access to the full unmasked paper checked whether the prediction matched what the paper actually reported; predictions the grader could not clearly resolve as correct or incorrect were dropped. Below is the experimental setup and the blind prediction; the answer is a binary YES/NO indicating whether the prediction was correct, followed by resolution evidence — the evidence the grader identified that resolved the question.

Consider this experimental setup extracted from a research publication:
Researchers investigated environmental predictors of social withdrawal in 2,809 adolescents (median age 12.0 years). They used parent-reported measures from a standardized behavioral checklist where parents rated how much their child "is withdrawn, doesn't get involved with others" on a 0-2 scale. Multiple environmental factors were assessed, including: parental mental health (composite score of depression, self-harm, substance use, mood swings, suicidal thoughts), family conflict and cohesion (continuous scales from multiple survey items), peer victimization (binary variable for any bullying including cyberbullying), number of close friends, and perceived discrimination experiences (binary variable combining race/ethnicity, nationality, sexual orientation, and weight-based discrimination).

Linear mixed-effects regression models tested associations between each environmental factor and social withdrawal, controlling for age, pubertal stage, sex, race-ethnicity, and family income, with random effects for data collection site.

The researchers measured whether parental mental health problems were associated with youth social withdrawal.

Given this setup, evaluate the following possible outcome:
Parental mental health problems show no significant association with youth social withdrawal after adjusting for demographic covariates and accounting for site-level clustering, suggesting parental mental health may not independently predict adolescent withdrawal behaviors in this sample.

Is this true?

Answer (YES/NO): NO